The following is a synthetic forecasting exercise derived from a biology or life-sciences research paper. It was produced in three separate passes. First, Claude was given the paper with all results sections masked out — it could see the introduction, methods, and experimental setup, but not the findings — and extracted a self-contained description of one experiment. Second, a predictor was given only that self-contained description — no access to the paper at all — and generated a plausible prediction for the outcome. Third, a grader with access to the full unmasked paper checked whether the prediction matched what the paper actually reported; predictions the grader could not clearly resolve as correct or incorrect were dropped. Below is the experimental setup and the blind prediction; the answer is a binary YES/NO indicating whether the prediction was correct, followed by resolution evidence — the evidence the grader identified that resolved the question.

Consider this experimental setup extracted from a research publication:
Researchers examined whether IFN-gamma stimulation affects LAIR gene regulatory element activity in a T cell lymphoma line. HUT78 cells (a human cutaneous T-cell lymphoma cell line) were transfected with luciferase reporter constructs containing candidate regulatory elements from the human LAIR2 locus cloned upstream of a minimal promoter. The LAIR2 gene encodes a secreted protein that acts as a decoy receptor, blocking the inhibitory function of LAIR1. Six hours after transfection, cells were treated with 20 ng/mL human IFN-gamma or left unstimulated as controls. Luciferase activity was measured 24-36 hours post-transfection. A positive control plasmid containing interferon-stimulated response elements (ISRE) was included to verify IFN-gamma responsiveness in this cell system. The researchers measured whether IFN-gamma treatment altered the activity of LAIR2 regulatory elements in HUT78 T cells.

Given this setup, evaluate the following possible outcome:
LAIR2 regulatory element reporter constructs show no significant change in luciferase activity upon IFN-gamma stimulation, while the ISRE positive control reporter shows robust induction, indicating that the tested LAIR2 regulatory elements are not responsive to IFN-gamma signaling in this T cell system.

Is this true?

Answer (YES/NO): NO